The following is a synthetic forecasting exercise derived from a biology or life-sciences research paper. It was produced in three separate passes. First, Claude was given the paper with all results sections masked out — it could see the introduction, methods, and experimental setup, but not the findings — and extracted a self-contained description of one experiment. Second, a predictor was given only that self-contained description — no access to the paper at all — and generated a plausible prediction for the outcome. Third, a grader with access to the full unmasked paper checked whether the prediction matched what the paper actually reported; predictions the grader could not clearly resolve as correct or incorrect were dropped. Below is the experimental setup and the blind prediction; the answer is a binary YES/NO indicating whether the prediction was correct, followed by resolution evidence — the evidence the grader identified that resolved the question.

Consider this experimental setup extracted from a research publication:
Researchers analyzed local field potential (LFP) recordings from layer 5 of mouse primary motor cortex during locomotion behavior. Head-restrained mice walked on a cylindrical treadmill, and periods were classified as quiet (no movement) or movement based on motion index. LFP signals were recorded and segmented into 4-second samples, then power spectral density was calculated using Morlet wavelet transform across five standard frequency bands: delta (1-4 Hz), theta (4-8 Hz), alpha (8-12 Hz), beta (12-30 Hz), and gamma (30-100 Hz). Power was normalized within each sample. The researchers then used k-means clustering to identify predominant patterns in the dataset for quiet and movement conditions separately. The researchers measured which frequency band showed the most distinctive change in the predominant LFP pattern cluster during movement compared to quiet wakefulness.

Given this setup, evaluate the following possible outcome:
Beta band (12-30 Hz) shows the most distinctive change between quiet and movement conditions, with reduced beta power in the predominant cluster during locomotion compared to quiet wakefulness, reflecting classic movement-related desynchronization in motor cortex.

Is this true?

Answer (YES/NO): NO